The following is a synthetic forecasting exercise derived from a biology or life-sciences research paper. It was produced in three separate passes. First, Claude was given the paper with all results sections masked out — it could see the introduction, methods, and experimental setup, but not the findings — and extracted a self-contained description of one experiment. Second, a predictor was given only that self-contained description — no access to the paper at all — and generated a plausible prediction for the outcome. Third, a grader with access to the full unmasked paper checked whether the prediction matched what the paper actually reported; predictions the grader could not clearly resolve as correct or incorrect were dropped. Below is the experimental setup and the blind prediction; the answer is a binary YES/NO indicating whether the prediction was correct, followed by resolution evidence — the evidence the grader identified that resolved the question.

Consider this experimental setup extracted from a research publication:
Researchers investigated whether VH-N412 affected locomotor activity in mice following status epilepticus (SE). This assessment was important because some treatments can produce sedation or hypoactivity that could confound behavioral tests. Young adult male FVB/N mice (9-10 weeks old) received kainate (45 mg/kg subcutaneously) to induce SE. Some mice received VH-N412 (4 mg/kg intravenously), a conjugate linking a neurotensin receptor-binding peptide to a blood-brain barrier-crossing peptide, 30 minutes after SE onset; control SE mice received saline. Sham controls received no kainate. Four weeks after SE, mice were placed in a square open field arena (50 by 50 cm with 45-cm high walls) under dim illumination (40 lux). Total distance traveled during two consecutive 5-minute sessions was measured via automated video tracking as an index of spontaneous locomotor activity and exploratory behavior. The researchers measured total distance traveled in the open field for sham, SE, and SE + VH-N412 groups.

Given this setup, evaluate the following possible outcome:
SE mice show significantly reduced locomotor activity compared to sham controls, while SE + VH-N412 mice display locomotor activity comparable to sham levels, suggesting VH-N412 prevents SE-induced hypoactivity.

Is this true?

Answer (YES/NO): NO